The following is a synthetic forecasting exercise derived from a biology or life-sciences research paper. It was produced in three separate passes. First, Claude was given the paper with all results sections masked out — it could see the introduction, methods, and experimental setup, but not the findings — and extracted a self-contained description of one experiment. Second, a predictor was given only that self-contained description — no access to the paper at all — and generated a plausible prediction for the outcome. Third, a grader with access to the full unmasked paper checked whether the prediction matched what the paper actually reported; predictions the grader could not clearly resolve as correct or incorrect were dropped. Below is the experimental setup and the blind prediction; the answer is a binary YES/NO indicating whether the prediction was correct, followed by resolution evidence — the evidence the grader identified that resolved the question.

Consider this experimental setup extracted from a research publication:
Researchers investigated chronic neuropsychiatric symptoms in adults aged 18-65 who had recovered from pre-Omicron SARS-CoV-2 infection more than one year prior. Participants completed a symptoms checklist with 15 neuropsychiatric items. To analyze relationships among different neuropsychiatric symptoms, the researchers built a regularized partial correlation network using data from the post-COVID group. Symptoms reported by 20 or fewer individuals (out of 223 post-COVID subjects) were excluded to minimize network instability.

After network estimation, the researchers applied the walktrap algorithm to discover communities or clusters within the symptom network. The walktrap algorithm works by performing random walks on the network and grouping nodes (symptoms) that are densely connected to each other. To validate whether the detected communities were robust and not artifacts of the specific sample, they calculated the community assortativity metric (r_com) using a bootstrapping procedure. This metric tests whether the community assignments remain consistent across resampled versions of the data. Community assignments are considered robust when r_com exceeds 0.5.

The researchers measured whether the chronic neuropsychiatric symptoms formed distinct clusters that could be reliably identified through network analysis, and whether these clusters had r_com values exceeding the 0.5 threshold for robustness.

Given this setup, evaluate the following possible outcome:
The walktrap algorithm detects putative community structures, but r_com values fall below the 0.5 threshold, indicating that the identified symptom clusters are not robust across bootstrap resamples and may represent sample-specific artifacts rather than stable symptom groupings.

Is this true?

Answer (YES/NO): NO